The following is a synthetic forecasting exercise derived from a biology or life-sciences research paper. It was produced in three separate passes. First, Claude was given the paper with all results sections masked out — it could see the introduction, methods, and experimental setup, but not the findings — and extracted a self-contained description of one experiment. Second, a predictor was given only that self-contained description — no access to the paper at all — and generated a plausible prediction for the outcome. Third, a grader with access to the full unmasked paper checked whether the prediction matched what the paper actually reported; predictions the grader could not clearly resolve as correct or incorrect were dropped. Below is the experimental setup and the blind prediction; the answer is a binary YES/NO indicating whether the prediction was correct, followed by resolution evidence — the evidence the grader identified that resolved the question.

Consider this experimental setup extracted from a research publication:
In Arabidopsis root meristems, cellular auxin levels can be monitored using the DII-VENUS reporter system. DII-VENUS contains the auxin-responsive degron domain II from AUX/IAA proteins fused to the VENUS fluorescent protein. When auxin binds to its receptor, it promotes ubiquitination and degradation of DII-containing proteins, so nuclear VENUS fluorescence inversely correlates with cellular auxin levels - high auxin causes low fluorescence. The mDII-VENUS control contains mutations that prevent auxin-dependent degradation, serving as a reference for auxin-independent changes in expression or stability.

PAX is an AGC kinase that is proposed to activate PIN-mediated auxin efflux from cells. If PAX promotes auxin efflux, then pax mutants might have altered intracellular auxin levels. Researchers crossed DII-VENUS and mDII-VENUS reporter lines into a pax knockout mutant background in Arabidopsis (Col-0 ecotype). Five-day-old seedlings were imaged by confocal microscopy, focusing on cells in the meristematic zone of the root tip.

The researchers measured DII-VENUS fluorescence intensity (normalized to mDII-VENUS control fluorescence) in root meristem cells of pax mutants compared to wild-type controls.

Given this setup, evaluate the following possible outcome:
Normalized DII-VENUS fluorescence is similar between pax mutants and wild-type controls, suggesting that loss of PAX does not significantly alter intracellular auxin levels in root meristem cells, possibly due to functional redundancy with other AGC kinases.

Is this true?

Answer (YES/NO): NO